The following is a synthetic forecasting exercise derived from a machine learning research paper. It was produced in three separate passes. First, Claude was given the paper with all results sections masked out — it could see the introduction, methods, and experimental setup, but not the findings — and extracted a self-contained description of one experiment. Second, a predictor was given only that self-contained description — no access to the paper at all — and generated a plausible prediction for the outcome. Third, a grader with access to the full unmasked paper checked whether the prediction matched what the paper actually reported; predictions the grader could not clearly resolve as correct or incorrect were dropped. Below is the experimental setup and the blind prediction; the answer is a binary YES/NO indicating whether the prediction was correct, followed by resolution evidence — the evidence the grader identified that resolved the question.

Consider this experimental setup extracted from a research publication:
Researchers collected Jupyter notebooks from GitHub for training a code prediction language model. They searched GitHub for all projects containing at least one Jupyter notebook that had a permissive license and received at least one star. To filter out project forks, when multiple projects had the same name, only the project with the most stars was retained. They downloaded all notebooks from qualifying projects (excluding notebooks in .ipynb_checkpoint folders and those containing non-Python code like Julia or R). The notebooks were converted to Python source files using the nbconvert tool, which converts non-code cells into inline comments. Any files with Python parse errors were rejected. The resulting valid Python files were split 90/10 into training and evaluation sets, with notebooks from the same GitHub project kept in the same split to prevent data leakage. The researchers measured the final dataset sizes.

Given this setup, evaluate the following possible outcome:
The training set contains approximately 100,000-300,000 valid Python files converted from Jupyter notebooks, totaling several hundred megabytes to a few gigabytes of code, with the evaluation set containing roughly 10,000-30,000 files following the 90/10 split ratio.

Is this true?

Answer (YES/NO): NO